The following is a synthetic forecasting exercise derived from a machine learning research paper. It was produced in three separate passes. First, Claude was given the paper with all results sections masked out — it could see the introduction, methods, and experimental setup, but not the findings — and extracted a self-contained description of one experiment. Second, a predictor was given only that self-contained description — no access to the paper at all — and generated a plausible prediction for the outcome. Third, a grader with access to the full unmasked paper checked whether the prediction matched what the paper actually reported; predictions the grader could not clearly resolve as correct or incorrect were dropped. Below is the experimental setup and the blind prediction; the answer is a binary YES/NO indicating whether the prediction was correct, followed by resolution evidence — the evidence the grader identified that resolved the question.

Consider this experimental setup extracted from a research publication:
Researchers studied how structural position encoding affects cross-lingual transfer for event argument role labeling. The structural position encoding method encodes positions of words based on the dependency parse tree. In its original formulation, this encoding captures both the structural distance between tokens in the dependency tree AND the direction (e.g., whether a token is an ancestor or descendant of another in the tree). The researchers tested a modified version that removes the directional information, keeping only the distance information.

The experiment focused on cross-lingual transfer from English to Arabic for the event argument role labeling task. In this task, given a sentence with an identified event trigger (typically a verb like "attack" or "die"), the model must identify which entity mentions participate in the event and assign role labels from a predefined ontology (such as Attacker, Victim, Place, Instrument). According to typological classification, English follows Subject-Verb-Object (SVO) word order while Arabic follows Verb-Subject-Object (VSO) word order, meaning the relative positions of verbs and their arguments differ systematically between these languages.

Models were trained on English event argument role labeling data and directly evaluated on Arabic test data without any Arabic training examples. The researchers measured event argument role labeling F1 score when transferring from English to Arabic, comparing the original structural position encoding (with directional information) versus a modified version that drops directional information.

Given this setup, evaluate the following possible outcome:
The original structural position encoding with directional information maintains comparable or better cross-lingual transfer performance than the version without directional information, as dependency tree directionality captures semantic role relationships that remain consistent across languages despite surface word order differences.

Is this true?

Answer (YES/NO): NO